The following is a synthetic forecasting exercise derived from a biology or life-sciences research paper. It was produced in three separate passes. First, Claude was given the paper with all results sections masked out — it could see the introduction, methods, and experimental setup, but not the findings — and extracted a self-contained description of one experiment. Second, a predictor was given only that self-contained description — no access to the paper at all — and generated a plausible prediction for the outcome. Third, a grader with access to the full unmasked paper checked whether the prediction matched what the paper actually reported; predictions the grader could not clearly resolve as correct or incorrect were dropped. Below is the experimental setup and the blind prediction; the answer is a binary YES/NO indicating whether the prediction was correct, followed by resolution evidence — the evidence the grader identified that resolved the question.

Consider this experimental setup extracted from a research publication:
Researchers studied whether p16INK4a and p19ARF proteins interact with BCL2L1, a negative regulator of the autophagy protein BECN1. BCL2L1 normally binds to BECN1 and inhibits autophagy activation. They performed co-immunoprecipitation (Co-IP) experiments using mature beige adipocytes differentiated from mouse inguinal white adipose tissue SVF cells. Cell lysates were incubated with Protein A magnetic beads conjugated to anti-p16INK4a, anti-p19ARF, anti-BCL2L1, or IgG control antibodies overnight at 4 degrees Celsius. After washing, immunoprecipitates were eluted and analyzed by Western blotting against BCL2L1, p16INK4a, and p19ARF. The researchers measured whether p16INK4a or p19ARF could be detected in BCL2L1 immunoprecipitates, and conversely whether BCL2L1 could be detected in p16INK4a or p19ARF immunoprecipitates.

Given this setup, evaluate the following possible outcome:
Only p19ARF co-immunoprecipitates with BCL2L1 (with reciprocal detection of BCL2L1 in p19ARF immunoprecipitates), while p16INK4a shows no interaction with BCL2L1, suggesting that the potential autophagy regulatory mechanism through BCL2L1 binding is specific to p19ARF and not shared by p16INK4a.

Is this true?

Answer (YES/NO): YES